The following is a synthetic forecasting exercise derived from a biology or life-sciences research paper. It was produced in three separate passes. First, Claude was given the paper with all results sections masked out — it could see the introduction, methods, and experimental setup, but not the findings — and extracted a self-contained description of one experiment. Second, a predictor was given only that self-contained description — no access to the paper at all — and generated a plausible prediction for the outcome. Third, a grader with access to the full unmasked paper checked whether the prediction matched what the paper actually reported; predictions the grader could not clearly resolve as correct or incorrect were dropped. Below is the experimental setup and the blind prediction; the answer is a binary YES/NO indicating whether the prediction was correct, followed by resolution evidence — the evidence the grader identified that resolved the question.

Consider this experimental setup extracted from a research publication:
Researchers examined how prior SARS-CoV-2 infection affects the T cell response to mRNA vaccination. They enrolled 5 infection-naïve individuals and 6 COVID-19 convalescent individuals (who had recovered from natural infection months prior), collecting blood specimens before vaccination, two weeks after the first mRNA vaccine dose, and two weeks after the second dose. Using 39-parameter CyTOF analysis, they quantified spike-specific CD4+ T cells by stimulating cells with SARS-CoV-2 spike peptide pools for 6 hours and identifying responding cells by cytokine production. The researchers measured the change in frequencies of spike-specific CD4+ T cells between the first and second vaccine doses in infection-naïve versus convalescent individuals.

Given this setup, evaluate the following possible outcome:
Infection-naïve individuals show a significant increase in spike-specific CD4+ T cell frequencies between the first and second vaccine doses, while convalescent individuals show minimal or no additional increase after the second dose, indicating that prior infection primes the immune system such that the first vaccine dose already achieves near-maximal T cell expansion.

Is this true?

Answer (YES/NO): YES